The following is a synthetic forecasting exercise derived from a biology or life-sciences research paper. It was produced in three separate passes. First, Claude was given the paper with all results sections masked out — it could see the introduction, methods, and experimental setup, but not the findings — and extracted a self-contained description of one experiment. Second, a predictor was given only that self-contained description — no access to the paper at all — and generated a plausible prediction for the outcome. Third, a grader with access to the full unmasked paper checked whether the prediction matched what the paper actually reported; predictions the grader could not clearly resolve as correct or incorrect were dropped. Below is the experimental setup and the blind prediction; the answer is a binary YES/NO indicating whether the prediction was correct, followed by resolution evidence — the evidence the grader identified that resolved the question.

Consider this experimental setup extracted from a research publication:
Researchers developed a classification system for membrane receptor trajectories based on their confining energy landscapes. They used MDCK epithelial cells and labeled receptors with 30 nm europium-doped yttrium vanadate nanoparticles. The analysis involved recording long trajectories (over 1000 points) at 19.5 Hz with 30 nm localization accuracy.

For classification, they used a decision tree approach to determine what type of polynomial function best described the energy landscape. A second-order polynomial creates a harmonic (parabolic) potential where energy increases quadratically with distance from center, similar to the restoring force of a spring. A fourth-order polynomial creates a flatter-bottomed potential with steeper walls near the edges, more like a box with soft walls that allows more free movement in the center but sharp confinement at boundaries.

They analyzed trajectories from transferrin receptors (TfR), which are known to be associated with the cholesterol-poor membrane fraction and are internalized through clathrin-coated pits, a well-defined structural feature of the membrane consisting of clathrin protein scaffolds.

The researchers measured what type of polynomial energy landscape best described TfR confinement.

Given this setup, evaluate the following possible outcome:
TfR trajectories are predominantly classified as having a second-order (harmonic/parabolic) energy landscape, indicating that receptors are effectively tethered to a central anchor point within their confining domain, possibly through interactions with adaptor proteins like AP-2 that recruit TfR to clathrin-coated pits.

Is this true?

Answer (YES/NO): NO